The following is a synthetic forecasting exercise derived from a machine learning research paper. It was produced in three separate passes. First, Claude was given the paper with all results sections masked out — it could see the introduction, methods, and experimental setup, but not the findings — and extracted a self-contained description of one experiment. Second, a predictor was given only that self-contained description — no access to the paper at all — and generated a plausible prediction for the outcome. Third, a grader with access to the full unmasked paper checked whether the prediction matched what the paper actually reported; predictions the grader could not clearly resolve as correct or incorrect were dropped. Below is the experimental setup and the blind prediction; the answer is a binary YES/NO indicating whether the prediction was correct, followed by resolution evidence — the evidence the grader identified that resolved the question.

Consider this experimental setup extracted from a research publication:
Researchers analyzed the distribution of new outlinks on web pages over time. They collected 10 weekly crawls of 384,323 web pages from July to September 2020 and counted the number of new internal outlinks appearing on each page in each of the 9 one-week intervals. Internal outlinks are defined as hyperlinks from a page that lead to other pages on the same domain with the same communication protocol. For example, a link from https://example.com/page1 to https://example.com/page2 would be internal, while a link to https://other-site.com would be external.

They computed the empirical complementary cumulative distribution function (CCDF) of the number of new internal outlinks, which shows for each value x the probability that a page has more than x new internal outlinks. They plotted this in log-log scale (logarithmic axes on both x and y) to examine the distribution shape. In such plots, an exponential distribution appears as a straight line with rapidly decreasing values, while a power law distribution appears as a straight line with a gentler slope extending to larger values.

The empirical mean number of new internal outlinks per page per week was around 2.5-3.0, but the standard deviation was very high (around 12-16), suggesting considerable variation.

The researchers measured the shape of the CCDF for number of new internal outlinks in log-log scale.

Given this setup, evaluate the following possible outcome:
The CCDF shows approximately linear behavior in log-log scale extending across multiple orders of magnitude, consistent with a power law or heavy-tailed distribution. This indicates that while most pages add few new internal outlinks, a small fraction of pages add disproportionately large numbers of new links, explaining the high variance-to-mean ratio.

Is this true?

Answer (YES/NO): YES